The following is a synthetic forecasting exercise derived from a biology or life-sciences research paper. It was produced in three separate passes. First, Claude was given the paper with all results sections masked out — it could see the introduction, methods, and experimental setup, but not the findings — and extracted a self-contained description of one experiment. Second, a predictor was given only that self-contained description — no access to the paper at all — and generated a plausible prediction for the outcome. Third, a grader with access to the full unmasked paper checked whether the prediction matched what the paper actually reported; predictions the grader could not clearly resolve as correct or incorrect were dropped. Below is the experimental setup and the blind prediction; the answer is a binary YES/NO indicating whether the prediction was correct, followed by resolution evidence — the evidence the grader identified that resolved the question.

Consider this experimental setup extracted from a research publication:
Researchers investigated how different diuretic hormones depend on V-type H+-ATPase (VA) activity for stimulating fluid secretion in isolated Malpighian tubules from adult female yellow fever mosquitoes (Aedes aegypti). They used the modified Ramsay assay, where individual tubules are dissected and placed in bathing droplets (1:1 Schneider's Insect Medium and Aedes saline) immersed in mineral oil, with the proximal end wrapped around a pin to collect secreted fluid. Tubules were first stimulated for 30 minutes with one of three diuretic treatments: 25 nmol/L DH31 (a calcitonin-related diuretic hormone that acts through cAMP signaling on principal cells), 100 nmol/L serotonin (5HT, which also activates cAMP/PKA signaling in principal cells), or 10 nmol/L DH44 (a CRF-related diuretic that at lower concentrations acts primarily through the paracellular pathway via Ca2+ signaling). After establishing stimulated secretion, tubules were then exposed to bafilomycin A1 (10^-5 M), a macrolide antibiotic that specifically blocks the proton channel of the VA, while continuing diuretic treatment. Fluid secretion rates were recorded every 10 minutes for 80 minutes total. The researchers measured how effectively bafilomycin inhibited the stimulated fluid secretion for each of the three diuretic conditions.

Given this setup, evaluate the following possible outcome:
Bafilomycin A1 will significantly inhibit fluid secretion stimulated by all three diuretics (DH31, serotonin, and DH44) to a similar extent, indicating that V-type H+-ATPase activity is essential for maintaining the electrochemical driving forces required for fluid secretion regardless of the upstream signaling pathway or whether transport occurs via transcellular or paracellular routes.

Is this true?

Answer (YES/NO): NO